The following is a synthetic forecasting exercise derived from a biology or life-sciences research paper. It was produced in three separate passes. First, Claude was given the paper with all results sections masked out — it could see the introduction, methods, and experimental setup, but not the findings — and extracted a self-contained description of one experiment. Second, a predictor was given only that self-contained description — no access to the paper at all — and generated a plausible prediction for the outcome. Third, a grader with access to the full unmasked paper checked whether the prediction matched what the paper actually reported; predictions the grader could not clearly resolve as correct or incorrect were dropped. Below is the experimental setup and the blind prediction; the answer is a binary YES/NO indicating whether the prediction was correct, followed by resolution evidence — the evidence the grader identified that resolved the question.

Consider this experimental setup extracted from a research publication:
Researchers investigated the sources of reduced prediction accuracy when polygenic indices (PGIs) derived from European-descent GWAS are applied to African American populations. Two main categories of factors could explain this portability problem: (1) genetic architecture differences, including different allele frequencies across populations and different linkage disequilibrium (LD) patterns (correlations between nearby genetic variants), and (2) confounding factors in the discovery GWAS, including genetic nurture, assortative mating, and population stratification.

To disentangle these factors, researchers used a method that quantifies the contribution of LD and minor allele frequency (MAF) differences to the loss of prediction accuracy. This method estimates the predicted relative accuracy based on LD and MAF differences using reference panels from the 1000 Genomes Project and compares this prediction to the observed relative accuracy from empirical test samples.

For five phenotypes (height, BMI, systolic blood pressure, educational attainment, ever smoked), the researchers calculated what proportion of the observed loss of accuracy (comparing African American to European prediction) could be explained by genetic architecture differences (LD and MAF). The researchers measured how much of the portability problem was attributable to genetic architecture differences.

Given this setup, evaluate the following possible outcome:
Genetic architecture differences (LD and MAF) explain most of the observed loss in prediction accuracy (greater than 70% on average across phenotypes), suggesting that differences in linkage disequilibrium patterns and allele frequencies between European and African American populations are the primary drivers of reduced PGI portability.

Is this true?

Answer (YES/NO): NO